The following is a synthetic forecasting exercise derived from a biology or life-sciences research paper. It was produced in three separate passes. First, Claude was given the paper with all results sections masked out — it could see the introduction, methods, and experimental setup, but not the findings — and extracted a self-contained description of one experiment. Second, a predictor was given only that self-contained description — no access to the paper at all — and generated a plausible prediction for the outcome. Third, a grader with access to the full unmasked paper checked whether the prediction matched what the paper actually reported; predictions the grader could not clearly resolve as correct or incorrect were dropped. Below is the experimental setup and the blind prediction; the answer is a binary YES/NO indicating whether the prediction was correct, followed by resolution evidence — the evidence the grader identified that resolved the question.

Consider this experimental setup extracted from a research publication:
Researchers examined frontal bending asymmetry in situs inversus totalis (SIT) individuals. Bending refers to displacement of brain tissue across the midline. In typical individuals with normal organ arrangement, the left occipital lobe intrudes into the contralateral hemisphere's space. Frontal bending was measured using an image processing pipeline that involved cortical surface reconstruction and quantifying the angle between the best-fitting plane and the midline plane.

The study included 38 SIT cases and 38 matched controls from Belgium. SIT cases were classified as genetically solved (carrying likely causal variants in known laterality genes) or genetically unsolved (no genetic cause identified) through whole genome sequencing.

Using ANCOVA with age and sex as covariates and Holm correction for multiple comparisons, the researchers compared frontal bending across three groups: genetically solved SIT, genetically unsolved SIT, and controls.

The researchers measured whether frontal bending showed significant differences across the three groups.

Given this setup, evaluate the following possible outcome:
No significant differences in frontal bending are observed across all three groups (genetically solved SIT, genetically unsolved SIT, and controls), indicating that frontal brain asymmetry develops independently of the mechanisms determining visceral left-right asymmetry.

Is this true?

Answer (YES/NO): YES